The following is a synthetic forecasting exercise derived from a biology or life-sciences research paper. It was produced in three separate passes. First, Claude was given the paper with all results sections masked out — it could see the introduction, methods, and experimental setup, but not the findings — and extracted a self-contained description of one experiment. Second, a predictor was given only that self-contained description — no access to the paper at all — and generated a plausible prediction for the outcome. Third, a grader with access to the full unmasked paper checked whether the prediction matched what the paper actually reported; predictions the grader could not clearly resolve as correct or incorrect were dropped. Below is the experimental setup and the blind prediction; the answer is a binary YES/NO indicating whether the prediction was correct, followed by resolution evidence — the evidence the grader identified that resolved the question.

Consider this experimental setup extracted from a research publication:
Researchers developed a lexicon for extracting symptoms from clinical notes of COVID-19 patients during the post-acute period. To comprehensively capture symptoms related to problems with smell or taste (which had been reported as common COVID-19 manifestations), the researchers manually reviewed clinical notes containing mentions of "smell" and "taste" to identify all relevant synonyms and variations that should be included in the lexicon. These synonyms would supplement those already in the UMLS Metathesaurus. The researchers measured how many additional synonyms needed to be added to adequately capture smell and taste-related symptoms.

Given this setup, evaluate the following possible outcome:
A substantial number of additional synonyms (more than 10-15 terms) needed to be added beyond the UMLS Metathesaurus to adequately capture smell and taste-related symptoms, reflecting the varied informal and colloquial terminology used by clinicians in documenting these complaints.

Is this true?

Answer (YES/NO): YES